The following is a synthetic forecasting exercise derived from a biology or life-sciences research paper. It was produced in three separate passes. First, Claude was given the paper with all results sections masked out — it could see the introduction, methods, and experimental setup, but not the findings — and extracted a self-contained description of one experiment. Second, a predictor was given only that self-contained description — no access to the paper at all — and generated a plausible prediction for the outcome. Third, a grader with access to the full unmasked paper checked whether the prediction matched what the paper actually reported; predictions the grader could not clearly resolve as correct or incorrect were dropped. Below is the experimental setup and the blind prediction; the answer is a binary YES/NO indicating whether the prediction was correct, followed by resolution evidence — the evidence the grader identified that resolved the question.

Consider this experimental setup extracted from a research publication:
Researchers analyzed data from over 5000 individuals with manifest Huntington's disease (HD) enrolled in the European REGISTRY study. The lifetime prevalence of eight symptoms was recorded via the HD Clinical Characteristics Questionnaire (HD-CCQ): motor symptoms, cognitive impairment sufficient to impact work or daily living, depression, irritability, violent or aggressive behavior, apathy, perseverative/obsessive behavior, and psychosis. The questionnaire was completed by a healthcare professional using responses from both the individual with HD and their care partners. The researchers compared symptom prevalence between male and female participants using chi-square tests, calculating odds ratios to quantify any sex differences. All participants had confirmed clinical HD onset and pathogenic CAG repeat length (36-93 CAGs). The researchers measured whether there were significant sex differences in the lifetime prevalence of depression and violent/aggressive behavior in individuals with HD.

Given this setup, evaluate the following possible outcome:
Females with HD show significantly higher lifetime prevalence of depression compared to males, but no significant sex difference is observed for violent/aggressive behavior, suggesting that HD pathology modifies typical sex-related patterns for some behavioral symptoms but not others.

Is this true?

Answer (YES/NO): NO